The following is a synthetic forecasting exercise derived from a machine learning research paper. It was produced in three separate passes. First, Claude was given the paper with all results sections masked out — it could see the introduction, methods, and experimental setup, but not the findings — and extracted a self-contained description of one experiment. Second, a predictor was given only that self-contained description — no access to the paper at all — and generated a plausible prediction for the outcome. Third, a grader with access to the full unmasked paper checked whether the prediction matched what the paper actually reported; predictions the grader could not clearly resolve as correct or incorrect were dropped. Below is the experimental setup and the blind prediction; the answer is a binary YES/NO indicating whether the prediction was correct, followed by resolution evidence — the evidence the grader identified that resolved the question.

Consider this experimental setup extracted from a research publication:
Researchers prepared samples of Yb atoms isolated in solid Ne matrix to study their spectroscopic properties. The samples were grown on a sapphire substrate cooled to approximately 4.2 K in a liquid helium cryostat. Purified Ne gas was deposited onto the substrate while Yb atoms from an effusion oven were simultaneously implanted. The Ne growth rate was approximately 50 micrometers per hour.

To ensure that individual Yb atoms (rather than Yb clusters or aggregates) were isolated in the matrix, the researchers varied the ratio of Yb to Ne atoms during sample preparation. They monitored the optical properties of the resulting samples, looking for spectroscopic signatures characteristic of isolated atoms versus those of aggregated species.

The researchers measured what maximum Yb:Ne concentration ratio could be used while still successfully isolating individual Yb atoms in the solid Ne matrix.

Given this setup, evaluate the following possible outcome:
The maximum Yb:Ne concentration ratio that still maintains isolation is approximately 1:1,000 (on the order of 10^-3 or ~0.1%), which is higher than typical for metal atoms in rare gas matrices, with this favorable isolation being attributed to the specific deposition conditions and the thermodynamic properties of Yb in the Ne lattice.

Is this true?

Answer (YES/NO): NO